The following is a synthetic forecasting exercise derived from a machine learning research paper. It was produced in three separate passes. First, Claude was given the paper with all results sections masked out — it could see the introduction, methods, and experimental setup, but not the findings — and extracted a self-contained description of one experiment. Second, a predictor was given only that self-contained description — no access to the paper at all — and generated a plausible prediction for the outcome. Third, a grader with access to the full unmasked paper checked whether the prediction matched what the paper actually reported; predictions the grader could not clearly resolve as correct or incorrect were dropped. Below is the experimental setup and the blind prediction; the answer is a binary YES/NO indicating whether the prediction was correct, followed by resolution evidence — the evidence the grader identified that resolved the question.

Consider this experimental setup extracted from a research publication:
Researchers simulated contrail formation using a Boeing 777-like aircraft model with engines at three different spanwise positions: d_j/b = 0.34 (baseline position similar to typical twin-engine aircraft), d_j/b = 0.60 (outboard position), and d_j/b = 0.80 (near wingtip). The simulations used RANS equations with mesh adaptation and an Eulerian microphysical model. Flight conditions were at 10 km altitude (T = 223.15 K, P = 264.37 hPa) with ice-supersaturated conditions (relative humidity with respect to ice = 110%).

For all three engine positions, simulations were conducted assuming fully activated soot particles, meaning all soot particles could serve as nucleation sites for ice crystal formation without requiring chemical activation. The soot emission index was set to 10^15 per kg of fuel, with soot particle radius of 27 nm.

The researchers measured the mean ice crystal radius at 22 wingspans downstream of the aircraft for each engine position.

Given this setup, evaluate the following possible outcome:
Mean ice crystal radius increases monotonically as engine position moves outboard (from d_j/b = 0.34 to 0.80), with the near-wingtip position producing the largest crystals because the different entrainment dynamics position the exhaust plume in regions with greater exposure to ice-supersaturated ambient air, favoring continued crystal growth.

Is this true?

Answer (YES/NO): NO